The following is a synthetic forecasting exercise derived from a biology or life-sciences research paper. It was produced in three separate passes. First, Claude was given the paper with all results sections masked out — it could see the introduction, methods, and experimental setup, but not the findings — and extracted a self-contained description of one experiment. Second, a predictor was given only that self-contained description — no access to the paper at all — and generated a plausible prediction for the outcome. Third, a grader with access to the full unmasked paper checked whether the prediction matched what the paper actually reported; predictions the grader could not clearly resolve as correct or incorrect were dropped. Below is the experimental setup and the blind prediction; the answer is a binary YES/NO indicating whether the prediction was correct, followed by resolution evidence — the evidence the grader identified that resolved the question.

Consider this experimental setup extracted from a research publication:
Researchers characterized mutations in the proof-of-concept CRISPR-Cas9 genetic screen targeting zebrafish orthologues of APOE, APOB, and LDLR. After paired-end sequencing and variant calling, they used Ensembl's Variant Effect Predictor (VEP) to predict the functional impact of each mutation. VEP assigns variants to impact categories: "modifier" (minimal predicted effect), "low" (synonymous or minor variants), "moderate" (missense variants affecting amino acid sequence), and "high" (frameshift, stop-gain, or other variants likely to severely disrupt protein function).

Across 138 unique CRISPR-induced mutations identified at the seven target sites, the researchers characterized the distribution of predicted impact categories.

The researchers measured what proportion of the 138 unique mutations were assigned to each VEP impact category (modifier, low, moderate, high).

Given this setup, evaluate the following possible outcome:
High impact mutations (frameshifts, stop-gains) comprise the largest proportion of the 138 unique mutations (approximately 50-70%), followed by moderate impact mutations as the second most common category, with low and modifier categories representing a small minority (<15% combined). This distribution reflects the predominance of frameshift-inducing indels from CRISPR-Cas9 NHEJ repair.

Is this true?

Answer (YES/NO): NO